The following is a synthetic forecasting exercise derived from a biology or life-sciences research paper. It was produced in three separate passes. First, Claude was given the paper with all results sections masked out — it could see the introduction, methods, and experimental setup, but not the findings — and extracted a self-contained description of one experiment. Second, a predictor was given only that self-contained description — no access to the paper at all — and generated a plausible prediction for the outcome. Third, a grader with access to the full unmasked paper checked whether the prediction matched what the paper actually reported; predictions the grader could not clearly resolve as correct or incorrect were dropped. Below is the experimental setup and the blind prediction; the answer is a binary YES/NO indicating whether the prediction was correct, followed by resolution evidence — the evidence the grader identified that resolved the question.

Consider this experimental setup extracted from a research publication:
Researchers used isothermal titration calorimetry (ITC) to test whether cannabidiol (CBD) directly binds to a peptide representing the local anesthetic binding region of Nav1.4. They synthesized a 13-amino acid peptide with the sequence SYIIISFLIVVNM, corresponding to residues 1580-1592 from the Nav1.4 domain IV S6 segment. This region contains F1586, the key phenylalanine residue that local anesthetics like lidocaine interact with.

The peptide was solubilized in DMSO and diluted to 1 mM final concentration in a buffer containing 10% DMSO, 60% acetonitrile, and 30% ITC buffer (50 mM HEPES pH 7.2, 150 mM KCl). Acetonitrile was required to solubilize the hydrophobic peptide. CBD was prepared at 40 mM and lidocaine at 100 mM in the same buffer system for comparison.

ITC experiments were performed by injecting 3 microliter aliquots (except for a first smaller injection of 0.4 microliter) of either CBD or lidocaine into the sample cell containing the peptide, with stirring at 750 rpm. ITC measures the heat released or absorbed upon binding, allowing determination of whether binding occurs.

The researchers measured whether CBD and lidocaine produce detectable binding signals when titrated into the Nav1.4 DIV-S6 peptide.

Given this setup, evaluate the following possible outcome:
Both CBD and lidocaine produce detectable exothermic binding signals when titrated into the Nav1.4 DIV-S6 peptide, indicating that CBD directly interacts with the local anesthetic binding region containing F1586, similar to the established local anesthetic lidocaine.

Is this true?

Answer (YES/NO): NO